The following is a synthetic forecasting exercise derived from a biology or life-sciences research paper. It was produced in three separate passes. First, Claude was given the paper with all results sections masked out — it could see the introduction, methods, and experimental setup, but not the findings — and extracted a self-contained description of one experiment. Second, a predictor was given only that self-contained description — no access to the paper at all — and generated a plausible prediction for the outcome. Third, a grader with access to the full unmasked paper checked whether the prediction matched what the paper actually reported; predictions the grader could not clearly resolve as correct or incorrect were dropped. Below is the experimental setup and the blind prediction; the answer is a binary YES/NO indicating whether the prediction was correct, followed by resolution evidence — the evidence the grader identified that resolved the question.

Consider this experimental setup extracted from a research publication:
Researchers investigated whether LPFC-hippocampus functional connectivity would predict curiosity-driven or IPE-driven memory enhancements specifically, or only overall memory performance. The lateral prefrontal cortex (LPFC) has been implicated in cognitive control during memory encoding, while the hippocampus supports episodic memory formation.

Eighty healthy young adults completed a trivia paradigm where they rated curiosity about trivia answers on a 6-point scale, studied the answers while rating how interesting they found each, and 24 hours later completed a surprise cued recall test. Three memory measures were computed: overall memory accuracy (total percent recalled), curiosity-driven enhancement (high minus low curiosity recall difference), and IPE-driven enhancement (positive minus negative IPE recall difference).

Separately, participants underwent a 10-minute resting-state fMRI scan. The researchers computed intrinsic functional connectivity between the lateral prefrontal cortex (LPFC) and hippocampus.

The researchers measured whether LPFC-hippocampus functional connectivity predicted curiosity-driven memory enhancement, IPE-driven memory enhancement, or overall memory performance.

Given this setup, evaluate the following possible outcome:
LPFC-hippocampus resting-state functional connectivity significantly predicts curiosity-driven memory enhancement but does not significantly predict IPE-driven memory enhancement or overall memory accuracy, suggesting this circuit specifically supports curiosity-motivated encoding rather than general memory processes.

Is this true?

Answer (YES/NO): NO